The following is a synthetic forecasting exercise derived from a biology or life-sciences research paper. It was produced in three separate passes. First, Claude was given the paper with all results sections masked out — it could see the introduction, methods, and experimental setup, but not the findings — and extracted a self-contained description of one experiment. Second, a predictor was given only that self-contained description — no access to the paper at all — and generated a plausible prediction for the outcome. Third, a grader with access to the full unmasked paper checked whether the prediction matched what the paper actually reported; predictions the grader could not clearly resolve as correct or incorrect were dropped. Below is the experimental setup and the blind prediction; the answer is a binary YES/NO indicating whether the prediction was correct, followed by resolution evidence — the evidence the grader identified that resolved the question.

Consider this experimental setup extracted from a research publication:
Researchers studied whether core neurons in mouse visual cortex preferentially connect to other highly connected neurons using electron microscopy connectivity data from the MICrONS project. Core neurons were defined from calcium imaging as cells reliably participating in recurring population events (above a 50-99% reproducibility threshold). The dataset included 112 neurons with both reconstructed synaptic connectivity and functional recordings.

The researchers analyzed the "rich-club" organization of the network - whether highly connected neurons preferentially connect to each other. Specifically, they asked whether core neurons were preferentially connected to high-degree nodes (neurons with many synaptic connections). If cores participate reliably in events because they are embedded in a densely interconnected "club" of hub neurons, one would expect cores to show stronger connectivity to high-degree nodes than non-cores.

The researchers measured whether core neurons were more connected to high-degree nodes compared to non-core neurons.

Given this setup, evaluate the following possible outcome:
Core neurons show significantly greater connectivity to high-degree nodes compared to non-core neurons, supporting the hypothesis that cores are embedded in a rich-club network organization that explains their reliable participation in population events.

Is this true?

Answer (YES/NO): NO